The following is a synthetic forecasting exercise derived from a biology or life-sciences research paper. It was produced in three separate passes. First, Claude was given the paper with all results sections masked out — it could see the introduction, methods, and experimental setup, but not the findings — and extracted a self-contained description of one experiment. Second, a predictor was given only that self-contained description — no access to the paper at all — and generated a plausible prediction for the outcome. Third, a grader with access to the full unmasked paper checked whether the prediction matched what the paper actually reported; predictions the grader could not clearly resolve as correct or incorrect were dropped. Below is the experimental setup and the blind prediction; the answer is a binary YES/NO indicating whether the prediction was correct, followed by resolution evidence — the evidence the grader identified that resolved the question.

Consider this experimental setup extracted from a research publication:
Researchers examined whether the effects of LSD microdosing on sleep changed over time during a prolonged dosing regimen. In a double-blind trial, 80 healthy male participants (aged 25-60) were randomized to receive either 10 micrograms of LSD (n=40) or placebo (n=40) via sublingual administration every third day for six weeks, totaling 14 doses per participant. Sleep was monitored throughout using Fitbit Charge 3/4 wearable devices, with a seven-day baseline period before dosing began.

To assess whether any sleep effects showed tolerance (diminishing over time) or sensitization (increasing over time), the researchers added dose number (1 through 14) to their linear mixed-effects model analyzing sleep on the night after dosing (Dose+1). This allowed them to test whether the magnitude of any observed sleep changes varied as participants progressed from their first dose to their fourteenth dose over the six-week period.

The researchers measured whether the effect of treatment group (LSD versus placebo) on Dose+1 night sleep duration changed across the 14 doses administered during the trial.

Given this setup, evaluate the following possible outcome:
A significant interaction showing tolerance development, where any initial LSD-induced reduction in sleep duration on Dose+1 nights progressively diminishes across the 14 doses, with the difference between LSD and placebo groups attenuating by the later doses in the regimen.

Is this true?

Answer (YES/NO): NO